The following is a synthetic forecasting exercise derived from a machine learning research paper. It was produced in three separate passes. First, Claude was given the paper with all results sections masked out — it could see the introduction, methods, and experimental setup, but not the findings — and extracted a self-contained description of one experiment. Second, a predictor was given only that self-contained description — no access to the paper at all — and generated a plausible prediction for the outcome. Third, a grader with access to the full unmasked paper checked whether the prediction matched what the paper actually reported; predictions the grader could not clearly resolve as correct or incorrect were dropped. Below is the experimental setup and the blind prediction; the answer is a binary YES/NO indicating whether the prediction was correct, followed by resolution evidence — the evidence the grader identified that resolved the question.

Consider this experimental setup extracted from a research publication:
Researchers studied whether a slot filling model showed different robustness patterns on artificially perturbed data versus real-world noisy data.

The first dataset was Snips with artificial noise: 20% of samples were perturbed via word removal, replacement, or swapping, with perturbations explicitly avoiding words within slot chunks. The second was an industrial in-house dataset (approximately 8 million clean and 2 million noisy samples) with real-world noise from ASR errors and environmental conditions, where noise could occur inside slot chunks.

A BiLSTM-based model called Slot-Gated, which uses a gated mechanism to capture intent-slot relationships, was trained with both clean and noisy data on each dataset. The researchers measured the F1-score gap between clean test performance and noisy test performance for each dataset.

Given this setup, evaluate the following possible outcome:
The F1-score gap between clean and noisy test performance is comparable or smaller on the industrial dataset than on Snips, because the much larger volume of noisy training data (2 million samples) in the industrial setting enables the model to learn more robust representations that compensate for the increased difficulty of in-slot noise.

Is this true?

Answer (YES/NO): YES